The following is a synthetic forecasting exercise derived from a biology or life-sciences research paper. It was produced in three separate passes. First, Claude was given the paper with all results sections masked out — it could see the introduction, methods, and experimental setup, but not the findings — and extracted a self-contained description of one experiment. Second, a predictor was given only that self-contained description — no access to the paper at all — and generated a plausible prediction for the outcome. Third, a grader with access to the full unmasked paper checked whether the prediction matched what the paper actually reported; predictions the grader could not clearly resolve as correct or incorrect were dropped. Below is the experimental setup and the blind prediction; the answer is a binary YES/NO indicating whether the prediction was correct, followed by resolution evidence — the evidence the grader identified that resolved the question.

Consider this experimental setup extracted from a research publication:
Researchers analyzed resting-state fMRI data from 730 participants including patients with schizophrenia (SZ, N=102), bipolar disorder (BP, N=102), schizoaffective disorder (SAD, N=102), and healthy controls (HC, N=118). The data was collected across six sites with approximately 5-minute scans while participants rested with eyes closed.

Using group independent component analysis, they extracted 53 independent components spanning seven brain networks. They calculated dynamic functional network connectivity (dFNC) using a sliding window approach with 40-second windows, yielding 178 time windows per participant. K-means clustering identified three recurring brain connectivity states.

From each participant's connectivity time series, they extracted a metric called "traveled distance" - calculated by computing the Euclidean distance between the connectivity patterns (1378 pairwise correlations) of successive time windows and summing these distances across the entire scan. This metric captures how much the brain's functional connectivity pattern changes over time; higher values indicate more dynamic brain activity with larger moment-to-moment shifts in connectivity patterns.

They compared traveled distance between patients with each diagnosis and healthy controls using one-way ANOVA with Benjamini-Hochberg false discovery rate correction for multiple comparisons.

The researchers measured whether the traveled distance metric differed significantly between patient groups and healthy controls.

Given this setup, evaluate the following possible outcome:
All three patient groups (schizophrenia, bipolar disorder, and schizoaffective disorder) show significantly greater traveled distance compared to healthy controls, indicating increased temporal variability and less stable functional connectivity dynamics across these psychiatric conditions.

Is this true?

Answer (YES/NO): NO